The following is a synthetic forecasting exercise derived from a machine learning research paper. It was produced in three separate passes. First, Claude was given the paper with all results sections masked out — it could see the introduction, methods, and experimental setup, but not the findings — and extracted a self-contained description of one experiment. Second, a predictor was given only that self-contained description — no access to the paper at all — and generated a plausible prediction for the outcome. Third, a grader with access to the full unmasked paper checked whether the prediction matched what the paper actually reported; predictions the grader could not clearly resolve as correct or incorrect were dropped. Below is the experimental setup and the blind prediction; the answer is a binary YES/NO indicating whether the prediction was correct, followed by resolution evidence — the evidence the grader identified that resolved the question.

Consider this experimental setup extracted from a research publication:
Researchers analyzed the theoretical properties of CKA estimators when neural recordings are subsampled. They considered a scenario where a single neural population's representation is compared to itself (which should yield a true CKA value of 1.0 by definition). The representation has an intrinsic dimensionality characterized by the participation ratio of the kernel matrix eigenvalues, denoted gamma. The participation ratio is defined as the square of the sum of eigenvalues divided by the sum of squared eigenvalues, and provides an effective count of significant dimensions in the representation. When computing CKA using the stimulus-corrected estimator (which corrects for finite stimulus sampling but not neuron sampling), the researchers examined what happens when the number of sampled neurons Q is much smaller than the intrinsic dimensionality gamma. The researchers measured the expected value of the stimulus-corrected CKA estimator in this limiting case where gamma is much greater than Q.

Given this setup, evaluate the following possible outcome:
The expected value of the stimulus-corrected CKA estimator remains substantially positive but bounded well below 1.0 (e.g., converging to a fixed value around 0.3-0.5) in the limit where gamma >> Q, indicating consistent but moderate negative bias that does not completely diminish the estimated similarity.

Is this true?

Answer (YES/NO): NO